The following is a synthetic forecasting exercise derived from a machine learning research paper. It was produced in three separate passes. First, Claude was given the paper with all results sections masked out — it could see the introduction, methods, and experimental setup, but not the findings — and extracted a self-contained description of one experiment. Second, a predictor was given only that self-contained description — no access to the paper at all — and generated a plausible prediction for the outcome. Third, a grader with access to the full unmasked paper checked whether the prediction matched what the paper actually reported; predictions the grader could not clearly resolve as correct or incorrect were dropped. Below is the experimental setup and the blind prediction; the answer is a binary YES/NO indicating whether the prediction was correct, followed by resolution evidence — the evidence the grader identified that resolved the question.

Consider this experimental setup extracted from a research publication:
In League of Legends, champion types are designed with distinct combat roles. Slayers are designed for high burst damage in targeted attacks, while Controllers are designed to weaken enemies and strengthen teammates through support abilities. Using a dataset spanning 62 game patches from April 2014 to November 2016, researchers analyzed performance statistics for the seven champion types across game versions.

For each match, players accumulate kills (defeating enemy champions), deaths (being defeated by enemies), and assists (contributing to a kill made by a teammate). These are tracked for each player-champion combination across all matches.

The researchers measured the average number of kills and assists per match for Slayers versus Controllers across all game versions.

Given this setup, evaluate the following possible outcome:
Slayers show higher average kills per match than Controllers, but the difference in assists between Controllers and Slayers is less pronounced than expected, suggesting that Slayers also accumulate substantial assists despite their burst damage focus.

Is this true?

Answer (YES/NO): NO